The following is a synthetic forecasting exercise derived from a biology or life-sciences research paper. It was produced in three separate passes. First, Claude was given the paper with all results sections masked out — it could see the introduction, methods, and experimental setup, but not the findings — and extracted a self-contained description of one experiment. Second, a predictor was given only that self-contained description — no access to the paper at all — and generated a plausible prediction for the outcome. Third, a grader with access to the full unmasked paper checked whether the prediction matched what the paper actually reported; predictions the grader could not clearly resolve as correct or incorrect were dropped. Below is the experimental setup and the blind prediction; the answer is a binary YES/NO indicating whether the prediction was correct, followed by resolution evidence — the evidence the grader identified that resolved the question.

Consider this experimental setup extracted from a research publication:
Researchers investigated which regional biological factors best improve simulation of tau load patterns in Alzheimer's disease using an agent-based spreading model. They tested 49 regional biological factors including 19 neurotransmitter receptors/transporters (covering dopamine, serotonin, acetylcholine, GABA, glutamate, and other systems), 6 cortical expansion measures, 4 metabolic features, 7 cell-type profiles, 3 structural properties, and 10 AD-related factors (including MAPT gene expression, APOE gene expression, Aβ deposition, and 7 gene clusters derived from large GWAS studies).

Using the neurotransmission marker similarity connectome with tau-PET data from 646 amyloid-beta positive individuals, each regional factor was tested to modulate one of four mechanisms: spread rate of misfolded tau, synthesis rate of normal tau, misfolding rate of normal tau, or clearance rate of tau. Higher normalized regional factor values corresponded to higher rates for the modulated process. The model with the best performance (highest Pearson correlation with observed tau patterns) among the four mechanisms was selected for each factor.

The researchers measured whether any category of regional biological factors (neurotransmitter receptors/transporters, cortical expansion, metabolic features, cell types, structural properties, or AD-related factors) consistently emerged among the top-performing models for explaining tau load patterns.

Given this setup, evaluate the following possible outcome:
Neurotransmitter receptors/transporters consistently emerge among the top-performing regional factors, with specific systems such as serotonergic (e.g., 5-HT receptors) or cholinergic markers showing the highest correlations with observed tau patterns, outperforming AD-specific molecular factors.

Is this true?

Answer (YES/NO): NO